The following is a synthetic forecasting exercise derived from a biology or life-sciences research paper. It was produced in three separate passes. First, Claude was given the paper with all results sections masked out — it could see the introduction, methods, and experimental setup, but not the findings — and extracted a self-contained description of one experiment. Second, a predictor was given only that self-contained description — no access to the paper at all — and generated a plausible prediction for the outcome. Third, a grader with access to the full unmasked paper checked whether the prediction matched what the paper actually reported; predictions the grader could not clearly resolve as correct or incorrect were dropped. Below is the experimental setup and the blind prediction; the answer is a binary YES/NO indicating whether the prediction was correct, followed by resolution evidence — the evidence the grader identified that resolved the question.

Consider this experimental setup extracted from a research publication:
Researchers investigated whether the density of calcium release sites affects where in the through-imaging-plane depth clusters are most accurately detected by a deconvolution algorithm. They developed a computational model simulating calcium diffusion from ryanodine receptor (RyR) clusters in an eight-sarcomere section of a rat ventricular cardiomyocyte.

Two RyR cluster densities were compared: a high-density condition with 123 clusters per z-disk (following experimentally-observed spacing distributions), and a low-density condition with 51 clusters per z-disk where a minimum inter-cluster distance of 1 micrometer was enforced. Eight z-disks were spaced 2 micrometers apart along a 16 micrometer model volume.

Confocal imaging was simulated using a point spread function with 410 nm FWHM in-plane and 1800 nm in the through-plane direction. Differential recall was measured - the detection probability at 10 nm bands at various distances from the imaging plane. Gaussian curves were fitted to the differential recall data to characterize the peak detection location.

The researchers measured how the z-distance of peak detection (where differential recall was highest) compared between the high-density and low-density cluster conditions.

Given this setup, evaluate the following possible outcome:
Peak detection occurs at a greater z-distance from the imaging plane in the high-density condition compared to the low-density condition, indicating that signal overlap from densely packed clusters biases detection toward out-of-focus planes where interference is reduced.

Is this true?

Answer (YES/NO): NO